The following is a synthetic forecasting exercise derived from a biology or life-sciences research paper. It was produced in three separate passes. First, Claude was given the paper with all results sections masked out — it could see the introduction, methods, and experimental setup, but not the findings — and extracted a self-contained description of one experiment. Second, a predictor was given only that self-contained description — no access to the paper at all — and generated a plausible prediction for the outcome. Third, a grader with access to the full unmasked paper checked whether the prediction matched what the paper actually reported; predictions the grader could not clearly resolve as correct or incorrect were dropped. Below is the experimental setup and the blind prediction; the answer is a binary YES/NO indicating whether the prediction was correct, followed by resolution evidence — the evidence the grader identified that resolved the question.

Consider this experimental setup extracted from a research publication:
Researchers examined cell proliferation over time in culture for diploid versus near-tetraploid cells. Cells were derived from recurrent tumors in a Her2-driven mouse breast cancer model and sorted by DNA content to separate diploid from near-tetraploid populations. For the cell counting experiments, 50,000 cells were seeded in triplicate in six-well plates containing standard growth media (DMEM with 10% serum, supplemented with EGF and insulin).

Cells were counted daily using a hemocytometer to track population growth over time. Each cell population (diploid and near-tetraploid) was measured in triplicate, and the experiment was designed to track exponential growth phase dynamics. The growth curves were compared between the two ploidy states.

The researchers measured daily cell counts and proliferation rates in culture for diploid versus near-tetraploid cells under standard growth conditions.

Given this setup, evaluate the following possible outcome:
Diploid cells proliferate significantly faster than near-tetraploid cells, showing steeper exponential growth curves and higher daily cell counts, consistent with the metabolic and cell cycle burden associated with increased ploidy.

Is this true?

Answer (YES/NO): YES